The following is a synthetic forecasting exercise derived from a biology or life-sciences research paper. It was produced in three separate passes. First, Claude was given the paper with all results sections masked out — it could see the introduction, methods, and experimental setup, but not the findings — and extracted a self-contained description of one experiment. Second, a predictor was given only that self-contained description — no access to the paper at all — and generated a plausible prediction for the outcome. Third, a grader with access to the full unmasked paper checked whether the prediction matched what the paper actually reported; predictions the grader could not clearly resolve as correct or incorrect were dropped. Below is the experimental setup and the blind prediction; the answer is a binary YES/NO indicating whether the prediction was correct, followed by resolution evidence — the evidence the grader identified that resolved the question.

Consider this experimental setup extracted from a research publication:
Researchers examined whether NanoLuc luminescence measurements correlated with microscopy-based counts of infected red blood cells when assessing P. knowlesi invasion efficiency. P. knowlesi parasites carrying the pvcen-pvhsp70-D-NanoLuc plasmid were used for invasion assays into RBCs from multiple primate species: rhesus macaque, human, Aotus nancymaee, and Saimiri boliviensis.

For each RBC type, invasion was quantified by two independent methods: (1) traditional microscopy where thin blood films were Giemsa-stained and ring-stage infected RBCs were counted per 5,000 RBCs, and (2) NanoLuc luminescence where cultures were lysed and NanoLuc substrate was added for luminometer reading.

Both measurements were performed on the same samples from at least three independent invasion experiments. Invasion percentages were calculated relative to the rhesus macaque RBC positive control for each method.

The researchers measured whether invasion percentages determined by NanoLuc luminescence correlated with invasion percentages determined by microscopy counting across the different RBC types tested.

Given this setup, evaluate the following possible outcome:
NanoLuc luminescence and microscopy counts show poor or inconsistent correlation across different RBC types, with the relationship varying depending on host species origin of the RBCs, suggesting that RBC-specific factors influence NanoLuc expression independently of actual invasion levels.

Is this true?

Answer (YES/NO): NO